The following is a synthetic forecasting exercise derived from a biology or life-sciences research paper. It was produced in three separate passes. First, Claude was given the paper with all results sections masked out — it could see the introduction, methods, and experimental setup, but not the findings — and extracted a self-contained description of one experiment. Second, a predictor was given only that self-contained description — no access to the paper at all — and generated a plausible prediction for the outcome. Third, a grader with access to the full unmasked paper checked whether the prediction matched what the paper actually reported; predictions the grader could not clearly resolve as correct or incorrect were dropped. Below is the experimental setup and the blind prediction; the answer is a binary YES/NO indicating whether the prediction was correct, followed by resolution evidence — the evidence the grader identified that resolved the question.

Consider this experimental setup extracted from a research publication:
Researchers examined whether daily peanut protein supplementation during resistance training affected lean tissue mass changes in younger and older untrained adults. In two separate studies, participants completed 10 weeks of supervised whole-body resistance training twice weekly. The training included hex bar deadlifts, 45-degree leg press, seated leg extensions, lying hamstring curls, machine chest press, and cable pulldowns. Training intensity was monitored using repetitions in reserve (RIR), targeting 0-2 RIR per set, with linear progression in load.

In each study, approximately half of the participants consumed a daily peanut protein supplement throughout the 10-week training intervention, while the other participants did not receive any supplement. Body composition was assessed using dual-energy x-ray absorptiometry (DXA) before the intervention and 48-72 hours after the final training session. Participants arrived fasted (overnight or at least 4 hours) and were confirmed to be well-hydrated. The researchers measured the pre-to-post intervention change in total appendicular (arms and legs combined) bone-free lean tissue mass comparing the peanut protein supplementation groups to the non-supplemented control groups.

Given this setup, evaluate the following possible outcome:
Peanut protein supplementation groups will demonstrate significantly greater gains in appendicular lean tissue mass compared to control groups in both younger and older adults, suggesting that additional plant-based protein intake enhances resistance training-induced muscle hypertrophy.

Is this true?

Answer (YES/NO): NO